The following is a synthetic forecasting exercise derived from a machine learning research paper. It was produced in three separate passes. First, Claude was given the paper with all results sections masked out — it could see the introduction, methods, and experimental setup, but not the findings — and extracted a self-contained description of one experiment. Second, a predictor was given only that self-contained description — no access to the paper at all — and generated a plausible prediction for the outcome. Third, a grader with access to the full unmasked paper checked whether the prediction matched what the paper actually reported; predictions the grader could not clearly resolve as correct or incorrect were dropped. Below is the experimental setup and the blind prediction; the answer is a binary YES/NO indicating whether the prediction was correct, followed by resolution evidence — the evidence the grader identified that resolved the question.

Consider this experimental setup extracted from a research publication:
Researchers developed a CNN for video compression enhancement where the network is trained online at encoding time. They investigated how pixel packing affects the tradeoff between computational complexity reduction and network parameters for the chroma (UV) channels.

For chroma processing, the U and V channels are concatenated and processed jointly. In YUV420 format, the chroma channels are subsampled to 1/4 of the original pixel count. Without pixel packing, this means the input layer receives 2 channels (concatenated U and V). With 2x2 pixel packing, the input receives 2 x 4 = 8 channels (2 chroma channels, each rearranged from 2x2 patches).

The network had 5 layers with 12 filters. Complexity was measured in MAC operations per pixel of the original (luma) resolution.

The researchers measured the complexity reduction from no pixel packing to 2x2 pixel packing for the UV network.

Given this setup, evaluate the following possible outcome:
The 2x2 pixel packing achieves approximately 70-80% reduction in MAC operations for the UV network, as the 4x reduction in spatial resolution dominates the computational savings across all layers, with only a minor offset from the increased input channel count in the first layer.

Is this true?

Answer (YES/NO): NO